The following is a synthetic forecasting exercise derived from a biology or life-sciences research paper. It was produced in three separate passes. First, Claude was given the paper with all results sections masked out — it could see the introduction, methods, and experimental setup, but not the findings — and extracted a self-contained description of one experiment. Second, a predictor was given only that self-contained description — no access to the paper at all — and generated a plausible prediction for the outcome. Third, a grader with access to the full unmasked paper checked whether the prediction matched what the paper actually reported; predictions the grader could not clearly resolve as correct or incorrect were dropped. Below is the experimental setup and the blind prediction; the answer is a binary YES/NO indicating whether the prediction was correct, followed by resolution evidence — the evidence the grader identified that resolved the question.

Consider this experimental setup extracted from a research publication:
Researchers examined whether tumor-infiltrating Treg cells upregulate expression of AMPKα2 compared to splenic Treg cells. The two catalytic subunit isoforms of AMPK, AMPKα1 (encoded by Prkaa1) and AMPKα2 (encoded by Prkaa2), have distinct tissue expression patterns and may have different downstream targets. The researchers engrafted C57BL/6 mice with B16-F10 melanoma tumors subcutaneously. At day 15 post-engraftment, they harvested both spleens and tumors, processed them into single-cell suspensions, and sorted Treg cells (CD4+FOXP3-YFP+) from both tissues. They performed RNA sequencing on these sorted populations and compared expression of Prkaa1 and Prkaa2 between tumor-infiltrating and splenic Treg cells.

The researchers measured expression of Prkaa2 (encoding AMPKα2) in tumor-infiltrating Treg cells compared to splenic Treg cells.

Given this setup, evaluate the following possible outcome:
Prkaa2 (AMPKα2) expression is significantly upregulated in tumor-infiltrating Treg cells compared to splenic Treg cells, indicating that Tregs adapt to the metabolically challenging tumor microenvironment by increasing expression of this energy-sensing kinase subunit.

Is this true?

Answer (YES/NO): YES